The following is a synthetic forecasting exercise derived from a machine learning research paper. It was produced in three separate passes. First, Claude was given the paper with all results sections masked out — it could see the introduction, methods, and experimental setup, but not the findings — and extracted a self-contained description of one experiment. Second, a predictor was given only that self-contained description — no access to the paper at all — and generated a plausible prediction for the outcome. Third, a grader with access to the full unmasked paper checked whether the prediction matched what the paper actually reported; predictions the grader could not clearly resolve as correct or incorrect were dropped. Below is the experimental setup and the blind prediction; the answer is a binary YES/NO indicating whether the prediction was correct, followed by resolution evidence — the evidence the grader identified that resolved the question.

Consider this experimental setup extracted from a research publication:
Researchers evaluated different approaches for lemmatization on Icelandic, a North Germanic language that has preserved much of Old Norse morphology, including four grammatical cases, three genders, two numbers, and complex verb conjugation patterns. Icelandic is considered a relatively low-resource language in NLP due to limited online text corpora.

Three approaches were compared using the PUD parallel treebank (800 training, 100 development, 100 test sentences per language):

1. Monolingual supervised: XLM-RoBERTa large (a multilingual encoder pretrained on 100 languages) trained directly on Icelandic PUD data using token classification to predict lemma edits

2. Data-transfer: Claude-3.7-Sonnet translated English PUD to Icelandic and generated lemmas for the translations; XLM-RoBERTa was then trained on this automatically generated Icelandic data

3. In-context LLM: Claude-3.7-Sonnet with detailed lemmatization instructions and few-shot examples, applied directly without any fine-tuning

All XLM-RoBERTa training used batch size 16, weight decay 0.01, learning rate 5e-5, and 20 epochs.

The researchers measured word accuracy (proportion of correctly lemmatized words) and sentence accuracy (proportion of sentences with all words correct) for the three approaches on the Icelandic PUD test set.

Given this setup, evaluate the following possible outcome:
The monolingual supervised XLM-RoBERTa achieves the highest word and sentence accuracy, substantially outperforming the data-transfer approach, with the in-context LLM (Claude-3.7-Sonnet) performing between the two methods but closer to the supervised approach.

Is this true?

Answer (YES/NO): NO